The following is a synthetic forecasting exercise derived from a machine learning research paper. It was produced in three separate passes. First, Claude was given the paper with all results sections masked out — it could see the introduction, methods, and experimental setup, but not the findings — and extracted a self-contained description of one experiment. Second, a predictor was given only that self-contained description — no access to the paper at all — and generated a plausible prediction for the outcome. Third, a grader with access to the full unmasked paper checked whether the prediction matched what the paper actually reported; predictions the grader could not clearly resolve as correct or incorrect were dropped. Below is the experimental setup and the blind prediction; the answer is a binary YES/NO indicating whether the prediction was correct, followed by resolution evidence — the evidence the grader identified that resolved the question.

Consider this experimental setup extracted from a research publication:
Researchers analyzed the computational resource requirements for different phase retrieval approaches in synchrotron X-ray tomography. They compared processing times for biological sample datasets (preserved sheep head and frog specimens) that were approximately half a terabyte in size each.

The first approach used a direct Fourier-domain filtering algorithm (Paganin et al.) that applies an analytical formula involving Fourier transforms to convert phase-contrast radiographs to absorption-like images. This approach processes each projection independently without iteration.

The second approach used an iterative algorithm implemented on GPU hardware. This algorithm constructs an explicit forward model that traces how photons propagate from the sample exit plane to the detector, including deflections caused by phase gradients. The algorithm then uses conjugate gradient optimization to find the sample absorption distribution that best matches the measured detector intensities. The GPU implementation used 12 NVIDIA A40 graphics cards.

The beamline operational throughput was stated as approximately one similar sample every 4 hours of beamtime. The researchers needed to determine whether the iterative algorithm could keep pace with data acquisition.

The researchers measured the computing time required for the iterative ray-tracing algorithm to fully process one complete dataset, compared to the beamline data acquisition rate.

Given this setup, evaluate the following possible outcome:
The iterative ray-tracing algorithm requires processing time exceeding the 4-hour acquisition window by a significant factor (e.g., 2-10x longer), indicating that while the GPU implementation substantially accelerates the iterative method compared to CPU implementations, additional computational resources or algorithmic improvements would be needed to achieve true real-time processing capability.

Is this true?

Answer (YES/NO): YES